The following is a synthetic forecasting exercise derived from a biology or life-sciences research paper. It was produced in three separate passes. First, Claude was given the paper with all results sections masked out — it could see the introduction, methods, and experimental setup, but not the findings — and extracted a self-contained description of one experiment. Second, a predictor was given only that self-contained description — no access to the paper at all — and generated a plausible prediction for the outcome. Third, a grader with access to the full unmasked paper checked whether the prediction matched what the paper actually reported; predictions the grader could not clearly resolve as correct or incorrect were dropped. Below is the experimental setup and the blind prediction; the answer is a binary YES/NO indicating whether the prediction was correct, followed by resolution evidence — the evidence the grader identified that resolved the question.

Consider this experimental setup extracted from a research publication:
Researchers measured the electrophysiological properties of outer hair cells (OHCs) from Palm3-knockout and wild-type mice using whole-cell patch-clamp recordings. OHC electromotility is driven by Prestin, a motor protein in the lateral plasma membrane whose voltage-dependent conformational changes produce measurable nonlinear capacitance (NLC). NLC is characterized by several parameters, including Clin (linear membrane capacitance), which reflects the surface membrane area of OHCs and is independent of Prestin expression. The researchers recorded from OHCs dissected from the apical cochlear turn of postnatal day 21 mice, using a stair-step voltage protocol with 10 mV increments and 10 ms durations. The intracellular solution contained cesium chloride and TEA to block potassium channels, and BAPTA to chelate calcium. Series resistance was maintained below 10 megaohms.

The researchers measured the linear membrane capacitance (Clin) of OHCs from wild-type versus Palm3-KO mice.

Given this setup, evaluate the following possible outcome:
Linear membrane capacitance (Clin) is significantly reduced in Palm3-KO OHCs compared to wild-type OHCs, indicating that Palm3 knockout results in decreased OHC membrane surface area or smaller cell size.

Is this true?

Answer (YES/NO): YES